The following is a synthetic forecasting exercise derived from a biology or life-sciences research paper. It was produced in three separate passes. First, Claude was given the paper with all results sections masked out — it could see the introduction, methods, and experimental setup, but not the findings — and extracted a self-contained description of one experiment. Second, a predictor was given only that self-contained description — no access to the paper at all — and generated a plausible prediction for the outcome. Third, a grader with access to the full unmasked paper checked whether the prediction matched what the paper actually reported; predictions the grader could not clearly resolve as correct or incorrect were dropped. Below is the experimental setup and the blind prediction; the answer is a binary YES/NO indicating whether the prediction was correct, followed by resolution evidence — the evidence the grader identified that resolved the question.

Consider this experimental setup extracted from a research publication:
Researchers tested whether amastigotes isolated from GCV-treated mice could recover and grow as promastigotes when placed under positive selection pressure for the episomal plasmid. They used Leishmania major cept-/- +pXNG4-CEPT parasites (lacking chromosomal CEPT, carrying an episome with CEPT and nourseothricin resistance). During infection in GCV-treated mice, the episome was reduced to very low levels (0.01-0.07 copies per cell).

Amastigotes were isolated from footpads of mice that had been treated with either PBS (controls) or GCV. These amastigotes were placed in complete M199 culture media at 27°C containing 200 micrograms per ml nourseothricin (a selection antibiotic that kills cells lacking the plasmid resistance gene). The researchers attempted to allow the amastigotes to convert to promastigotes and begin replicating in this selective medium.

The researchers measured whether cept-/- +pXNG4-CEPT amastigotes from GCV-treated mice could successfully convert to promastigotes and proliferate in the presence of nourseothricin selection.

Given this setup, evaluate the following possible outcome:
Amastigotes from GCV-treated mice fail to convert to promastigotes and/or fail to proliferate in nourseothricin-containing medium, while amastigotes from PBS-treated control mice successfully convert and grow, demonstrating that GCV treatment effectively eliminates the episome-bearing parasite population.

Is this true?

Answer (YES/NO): YES